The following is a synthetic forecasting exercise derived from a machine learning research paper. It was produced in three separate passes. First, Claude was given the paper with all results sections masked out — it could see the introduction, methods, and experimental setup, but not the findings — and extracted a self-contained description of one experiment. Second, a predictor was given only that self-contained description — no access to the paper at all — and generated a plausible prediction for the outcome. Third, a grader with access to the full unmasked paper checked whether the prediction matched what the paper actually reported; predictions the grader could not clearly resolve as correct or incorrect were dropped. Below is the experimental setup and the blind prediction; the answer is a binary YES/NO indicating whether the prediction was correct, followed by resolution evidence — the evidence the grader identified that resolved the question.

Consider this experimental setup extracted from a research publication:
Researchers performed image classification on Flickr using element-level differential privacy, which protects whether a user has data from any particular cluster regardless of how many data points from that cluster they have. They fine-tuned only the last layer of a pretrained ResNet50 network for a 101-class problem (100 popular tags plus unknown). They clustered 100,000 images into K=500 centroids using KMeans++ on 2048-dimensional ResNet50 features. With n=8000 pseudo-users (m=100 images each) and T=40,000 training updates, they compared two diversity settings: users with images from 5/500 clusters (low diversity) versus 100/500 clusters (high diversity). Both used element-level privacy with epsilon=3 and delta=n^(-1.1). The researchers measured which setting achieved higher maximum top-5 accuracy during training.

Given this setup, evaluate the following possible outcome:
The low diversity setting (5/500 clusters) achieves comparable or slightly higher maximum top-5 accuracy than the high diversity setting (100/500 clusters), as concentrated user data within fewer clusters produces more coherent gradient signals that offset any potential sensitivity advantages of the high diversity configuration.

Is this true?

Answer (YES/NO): NO